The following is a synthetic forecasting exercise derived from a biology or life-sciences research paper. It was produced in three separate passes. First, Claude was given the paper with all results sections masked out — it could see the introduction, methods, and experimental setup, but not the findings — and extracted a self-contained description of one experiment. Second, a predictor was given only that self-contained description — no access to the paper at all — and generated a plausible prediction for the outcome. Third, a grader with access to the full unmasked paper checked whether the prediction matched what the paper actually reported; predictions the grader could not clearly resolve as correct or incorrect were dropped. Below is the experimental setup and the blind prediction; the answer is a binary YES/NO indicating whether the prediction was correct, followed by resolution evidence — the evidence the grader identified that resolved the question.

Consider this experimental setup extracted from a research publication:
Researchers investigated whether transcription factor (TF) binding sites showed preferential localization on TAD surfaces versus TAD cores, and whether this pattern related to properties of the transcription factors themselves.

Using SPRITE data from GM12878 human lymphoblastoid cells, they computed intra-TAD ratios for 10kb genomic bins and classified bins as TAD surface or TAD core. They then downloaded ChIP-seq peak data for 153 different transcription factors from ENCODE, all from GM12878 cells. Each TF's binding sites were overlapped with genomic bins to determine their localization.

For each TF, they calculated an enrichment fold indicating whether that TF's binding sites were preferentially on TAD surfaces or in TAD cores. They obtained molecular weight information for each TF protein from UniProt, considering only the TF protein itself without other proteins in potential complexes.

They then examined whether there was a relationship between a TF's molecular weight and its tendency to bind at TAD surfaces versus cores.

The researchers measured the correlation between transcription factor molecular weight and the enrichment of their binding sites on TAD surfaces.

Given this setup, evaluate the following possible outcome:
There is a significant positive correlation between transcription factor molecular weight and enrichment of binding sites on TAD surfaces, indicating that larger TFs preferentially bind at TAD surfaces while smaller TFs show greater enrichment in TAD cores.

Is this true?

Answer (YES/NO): YES